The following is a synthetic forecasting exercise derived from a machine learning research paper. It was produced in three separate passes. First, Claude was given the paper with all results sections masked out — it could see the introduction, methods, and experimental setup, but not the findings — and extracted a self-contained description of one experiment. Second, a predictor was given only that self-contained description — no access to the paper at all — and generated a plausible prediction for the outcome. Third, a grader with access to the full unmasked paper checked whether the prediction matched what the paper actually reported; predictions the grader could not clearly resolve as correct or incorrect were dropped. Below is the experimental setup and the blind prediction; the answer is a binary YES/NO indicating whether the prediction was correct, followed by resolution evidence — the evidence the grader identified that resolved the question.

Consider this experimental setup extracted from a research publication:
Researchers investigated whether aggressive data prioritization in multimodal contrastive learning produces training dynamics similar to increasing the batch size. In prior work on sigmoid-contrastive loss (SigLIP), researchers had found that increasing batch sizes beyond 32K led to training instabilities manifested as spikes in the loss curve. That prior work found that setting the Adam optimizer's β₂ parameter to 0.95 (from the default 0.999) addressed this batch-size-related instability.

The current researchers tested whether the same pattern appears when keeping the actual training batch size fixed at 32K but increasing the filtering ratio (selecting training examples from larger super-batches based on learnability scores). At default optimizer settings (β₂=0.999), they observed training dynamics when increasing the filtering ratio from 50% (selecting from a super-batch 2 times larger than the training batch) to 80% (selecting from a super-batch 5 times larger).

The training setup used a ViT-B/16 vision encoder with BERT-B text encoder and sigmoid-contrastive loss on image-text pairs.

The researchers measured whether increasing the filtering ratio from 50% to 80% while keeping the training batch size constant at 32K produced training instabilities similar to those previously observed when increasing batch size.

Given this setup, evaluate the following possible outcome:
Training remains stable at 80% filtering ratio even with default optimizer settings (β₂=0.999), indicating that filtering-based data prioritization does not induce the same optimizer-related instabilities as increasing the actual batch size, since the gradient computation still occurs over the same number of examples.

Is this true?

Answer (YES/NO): NO